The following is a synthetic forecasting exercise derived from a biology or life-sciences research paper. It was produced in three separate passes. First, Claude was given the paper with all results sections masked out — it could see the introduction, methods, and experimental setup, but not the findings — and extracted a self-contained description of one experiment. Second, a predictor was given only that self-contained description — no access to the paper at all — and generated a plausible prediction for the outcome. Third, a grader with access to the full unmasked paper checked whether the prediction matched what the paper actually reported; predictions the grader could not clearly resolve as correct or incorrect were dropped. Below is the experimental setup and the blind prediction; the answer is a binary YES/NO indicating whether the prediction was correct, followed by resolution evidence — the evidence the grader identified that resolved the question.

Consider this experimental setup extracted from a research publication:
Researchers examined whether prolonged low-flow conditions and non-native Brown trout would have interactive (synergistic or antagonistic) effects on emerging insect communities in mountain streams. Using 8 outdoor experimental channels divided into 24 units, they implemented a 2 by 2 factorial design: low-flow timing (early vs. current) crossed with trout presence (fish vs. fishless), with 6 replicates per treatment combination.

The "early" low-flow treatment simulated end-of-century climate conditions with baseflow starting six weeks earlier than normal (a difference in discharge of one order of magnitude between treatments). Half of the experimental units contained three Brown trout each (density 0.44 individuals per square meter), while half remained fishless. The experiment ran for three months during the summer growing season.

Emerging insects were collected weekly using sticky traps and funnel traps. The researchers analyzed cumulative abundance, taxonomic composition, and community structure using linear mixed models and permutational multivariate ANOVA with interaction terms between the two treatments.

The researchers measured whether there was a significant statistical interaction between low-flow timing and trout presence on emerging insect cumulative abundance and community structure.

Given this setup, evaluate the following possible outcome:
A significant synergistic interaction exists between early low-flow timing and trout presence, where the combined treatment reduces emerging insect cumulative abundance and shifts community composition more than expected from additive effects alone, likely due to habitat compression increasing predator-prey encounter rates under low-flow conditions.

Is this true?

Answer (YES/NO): NO